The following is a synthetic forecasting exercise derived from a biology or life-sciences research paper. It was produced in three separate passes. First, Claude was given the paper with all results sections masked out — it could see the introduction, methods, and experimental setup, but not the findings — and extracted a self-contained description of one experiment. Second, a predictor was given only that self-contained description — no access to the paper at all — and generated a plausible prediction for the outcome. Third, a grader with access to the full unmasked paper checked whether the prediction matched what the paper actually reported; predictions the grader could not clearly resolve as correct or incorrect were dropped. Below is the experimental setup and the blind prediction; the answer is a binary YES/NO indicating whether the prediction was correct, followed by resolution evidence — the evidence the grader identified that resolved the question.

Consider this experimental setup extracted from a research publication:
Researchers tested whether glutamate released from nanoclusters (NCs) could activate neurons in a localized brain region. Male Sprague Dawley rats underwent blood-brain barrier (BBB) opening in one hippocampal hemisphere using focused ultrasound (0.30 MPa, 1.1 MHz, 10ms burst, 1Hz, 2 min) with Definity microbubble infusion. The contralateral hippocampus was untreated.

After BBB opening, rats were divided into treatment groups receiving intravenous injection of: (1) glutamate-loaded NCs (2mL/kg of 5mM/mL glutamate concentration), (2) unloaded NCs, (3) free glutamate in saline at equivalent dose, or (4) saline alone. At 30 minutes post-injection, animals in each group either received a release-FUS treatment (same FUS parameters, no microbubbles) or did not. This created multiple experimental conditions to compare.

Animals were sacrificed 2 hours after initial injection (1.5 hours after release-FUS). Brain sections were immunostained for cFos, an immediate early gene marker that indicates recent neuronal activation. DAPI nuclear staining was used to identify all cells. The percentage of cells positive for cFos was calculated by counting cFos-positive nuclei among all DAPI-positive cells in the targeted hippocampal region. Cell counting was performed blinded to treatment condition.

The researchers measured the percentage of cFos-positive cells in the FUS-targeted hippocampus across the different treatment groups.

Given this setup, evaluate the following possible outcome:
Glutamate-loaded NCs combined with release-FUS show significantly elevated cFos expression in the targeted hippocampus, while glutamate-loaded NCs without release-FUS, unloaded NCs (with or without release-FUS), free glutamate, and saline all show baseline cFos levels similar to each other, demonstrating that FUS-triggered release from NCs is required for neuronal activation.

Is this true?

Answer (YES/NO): NO